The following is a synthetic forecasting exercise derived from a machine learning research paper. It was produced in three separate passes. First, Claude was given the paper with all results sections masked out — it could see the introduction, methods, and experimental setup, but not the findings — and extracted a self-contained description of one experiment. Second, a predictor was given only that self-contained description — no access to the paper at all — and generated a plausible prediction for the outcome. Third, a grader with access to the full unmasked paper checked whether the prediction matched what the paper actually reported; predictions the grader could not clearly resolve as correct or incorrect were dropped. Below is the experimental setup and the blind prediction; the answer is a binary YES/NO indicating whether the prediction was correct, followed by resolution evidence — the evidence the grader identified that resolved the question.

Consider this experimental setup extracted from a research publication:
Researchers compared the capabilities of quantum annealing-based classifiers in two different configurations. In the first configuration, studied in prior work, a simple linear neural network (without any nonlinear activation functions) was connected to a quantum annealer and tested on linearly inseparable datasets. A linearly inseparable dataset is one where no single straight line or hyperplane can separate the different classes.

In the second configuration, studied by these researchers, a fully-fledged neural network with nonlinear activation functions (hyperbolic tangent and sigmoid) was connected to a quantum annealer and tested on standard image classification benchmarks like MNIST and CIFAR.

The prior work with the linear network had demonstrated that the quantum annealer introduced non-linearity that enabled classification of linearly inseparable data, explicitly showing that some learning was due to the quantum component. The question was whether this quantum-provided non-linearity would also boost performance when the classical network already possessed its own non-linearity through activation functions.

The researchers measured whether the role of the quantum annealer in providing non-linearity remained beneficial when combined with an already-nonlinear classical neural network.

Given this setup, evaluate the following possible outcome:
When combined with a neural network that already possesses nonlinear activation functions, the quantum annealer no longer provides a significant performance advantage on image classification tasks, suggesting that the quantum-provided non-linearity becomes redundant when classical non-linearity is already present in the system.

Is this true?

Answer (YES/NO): YES